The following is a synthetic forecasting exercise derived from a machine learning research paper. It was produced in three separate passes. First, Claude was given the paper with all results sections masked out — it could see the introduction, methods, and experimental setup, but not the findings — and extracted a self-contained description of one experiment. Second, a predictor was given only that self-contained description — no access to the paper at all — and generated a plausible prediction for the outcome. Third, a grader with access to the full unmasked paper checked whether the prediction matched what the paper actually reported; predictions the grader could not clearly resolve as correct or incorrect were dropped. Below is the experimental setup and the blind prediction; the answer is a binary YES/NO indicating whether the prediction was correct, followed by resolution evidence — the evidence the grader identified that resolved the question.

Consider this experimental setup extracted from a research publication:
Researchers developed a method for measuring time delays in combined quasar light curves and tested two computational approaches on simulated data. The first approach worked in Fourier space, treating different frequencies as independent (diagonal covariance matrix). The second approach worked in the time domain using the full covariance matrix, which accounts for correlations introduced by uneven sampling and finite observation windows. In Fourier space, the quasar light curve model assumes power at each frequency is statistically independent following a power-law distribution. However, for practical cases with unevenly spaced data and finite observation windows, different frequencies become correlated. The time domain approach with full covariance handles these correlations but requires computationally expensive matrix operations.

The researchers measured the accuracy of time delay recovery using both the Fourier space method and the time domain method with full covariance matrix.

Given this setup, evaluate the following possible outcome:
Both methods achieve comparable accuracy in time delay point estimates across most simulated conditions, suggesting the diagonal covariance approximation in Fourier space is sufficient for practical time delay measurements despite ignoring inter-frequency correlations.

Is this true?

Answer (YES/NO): NO